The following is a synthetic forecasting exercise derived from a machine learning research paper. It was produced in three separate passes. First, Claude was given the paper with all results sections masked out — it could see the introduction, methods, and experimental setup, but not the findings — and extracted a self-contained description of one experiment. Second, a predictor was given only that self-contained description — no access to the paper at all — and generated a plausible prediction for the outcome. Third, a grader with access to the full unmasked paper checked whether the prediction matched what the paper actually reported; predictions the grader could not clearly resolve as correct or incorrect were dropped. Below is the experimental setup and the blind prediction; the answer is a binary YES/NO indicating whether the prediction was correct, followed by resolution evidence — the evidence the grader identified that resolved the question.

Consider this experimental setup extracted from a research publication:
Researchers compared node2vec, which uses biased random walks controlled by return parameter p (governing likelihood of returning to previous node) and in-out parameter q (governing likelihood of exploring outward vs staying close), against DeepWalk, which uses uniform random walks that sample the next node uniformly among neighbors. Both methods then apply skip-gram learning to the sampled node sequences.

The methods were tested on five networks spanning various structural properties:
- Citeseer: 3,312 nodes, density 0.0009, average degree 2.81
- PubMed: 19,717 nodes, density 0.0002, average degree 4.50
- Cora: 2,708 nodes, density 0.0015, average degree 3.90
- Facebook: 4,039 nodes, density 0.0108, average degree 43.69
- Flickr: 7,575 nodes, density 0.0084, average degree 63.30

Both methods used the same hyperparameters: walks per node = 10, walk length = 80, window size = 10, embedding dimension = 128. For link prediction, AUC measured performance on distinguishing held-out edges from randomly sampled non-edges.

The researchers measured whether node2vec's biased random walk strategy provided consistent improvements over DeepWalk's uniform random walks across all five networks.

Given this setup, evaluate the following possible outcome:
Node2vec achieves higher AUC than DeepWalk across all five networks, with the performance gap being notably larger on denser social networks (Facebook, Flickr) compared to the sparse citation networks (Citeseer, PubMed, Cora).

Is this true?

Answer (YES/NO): NO